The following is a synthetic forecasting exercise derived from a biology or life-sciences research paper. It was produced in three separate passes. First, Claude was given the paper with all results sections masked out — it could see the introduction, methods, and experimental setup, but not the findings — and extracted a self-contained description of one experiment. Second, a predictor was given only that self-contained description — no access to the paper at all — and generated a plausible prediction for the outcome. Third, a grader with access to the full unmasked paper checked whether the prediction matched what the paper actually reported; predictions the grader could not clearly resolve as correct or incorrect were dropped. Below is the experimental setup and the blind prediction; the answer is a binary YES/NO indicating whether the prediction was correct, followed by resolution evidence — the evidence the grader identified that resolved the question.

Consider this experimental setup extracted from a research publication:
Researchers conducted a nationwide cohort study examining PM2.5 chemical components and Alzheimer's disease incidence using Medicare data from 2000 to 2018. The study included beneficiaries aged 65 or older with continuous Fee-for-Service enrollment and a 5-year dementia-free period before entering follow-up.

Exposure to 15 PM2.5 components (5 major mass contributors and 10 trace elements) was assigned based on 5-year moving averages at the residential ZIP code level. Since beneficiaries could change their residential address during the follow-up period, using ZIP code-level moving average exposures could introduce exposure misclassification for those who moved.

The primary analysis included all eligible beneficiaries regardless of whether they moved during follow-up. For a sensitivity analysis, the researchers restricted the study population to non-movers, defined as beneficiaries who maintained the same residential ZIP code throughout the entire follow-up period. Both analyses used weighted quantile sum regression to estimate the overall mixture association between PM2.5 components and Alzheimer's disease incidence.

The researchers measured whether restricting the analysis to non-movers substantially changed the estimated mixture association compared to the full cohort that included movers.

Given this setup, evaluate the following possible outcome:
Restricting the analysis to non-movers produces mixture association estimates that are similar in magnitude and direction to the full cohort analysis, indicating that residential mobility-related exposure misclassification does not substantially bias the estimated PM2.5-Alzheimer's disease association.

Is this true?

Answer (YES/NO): YES